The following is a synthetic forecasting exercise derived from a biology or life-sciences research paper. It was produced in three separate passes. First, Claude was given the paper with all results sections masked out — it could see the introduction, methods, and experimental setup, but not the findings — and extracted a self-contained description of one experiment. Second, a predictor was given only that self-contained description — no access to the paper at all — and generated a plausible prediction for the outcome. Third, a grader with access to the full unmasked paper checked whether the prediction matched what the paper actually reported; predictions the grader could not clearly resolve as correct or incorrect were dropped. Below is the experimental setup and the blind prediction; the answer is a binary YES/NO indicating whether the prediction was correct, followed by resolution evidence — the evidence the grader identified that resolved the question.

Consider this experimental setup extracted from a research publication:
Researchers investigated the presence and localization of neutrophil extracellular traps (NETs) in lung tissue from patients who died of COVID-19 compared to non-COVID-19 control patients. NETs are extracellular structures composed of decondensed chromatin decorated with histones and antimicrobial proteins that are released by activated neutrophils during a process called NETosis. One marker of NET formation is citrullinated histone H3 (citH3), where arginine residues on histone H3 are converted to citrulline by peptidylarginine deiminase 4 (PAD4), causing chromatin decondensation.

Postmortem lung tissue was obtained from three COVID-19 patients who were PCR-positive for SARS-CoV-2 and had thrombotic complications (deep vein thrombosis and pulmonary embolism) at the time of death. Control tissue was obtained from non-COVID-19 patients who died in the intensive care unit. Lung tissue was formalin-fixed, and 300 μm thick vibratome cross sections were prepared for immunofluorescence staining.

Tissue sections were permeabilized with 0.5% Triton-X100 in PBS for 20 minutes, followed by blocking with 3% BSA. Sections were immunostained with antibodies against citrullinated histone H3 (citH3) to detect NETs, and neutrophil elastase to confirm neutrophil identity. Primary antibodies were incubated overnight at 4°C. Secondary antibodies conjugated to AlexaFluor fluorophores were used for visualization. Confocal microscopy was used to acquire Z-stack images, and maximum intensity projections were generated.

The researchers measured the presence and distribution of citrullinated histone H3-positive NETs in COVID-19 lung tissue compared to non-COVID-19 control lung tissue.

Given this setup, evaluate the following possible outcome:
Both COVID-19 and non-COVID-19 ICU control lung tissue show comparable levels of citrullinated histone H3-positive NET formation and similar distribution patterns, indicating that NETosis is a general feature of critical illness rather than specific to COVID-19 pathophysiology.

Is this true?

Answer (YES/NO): NO